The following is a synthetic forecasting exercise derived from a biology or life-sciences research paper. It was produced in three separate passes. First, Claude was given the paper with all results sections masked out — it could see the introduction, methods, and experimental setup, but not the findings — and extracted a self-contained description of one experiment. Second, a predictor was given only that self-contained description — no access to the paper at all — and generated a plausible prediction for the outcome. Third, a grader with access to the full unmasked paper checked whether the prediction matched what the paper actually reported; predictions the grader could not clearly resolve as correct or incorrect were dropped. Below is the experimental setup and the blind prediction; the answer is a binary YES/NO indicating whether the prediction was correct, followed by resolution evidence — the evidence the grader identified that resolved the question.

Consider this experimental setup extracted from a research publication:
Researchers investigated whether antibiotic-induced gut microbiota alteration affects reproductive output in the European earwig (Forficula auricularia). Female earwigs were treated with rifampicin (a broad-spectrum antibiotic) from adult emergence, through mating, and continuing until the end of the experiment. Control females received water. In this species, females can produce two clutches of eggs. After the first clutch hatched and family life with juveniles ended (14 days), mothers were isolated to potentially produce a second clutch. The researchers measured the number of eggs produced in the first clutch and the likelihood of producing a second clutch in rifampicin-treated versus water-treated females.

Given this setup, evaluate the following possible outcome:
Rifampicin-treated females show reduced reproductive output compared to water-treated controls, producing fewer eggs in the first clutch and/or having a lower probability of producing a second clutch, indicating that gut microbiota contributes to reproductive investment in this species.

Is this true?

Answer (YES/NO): NO